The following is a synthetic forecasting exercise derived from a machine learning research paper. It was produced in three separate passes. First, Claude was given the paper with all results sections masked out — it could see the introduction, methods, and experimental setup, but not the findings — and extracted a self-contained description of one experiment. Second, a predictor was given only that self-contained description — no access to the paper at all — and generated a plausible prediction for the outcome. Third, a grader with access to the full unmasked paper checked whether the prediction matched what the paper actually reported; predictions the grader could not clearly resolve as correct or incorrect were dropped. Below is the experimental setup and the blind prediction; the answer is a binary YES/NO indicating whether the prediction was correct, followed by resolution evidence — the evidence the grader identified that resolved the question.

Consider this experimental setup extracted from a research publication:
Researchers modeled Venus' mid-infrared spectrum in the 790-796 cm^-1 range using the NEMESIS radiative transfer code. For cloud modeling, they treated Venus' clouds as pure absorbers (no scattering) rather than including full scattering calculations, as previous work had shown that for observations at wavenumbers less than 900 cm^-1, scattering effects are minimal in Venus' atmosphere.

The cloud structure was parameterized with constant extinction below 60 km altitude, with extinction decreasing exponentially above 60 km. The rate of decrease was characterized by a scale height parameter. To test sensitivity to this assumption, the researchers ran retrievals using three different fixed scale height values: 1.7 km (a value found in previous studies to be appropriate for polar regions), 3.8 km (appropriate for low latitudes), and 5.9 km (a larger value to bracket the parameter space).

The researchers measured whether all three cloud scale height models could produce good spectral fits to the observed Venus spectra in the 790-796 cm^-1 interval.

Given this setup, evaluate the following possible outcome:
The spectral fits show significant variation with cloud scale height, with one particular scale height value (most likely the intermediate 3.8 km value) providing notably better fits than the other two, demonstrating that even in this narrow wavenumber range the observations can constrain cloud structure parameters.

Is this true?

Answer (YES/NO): NO